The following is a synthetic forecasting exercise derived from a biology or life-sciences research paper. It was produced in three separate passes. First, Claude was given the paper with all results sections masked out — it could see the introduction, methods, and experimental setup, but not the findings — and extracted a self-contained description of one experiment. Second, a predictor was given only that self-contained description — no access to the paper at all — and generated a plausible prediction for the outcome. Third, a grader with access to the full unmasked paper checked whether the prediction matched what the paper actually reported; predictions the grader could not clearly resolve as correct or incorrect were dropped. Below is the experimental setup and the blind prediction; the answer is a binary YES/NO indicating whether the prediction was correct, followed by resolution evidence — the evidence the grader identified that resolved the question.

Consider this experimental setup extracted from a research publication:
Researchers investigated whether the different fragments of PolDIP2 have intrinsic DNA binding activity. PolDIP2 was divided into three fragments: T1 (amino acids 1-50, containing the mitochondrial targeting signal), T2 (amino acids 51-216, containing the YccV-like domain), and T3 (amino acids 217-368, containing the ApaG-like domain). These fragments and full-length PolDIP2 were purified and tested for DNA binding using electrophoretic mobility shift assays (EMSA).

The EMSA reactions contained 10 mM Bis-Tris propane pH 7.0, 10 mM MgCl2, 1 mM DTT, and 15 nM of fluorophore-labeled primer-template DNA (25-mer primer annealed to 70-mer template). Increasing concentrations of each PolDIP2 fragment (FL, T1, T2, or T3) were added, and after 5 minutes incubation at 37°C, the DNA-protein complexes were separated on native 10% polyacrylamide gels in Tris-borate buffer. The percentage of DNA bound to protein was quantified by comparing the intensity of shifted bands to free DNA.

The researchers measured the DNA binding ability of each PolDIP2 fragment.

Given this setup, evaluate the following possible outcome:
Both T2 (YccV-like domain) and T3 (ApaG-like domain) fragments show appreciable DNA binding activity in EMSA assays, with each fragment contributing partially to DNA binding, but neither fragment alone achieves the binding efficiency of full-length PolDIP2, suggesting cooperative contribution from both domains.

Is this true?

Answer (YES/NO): NO